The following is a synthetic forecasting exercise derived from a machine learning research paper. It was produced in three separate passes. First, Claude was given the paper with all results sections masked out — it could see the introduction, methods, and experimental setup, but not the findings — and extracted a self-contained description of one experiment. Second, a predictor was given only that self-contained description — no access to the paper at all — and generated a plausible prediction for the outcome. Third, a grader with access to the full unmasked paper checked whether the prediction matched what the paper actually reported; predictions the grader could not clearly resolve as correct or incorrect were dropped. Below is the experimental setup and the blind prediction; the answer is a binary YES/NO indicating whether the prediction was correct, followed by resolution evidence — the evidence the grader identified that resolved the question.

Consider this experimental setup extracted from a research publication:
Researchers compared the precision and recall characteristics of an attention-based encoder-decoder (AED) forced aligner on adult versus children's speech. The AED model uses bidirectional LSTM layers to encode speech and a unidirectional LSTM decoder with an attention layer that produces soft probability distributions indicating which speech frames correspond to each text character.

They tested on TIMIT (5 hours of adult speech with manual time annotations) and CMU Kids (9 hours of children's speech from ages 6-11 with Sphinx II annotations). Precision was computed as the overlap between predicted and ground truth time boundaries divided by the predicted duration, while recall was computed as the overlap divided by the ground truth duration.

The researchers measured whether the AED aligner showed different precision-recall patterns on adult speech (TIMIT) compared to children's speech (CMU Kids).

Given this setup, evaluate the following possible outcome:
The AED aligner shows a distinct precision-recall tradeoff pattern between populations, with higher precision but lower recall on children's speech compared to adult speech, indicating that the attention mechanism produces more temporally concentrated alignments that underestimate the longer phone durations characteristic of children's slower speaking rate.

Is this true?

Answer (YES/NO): NO